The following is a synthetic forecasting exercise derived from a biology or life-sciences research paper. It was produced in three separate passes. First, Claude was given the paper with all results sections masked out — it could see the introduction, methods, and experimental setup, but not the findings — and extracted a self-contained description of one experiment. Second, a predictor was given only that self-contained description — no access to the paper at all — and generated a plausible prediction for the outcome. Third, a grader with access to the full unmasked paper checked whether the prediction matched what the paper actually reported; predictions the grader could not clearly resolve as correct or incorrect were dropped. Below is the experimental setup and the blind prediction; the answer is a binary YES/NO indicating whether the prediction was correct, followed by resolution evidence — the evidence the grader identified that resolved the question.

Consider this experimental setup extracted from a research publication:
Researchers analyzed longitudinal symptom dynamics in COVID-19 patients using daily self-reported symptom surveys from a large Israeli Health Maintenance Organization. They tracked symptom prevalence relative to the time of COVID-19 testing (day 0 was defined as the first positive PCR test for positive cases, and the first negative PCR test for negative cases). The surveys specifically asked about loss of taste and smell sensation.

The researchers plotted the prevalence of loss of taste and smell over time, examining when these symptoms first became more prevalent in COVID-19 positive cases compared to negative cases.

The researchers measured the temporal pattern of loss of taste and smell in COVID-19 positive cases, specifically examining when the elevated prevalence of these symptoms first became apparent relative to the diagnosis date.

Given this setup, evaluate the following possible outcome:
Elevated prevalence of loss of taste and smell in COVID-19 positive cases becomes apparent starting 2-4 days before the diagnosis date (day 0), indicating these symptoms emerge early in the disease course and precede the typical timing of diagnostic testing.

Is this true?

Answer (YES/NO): NO